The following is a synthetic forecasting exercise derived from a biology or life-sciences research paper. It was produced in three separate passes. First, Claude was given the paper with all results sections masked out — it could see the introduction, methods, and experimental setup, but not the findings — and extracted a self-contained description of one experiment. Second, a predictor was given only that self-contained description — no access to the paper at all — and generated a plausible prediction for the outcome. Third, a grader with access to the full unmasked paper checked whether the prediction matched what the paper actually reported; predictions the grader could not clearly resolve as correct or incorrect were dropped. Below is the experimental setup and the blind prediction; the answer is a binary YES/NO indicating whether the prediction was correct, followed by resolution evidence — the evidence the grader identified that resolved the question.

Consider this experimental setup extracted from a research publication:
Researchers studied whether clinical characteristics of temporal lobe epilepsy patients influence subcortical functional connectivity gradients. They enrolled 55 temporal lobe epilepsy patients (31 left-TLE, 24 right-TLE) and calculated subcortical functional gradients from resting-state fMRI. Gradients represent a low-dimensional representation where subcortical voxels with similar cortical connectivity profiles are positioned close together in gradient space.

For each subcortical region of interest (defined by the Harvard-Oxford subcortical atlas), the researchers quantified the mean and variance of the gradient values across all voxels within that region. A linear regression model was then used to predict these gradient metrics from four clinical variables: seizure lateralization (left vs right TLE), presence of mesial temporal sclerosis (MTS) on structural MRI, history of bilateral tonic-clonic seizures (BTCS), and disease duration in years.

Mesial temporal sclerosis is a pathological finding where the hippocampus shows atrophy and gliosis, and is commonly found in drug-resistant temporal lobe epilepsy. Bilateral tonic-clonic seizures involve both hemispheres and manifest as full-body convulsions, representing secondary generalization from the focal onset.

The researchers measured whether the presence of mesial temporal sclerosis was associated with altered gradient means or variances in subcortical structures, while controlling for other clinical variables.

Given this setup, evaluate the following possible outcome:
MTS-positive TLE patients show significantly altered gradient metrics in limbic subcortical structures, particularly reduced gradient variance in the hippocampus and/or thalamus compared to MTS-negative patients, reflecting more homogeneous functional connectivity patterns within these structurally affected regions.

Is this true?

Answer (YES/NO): NO